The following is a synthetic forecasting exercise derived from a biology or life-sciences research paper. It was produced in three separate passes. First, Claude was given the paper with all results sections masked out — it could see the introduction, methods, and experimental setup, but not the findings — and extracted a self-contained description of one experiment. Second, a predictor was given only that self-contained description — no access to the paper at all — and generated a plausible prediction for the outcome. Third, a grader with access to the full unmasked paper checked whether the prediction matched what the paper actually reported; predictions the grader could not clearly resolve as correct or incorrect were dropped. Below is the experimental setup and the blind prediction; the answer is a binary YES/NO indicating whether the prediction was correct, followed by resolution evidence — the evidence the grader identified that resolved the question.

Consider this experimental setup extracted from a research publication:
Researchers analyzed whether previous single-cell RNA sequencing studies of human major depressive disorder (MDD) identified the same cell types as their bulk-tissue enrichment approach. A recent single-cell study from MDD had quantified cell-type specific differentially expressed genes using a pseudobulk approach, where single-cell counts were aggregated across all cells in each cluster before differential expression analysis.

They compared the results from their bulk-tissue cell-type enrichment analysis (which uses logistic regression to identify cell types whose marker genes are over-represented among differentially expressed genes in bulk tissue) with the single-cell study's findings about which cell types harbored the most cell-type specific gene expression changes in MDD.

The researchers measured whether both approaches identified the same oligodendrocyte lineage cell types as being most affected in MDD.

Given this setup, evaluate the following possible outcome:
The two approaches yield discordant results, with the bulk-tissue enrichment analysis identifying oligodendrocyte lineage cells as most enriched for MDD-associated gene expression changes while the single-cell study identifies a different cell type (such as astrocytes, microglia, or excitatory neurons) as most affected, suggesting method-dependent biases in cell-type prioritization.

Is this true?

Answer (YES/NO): NO